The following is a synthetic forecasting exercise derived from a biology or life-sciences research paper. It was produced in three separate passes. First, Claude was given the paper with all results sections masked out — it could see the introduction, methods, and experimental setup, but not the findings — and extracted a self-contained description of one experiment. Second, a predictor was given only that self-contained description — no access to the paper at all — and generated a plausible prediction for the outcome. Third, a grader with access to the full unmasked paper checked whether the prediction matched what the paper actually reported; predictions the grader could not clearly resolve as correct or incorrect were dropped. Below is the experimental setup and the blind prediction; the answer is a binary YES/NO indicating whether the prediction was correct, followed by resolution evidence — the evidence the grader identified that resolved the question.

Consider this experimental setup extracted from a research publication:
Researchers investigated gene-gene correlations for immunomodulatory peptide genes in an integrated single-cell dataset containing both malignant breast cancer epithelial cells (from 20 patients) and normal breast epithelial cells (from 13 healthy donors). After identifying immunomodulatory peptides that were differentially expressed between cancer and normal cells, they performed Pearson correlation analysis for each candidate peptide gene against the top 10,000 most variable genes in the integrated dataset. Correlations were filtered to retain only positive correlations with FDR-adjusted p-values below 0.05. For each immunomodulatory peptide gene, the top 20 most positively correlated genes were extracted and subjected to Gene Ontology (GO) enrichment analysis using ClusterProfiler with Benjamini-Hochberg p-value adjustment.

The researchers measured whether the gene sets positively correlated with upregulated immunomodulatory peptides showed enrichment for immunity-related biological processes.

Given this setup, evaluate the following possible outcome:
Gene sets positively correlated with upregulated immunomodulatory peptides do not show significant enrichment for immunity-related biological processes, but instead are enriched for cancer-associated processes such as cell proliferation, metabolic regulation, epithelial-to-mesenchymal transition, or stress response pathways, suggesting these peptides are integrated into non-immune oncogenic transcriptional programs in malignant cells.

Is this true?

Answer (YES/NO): NO